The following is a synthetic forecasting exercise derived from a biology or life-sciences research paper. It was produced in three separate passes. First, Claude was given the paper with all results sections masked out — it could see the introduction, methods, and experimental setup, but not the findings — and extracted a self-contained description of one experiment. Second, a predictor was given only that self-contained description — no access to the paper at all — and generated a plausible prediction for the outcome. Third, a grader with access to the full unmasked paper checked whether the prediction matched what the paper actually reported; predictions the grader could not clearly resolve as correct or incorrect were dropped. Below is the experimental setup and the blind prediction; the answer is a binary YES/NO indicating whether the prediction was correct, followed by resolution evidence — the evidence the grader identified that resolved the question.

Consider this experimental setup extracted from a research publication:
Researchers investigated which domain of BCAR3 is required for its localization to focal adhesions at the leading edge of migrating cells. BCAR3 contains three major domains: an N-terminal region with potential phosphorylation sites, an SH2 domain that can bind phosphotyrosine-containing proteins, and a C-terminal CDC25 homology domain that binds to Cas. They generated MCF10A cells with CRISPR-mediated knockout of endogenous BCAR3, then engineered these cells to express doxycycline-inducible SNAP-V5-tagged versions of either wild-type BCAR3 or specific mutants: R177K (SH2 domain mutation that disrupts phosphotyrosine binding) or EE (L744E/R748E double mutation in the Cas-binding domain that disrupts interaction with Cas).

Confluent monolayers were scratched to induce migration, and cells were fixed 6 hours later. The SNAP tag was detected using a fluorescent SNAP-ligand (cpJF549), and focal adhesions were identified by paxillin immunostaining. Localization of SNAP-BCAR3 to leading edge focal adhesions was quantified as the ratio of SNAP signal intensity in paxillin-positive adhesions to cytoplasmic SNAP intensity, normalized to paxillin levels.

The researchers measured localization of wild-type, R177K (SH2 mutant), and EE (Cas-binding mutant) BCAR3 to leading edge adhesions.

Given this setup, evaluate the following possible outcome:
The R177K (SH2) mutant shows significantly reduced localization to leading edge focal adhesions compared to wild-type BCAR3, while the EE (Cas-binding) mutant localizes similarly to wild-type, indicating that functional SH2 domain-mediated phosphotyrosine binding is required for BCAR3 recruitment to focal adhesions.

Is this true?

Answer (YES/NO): NO